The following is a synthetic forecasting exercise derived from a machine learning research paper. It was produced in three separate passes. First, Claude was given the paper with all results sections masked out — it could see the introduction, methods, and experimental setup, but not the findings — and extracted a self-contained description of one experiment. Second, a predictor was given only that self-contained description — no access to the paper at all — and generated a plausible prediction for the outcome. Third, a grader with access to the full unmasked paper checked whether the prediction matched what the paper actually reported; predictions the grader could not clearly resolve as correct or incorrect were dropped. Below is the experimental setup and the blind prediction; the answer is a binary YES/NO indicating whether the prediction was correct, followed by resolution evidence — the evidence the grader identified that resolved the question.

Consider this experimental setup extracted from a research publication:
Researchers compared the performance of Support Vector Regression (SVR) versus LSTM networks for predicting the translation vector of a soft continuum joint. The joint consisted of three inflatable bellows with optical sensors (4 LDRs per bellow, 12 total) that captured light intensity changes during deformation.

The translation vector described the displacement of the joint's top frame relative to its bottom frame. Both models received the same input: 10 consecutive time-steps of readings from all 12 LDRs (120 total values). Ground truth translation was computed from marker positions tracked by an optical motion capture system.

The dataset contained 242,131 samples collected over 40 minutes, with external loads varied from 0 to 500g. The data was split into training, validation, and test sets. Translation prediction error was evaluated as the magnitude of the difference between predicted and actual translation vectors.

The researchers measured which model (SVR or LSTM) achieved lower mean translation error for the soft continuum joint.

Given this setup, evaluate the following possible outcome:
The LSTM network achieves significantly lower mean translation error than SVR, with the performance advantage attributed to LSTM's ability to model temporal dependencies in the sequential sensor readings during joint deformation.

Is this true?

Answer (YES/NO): NO